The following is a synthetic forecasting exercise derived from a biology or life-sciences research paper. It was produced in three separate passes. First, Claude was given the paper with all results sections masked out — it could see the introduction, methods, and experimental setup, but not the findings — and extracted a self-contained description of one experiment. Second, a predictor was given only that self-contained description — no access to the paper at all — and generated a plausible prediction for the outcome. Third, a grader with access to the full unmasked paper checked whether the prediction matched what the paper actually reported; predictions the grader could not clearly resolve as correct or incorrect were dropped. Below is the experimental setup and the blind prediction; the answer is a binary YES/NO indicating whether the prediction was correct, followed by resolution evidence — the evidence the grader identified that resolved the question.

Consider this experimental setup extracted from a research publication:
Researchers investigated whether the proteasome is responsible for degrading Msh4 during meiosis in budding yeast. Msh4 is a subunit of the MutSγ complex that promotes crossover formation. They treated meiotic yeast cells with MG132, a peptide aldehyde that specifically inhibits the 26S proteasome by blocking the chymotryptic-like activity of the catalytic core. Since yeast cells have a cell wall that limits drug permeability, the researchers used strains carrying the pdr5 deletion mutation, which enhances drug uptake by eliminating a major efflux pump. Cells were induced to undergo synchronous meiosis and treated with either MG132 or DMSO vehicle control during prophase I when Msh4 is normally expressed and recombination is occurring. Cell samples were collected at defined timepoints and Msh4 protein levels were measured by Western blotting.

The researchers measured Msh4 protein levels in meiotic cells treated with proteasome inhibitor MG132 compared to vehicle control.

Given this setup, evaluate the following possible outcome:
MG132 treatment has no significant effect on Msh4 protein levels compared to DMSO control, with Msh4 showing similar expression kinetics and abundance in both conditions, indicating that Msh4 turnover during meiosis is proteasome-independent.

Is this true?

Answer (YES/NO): NO